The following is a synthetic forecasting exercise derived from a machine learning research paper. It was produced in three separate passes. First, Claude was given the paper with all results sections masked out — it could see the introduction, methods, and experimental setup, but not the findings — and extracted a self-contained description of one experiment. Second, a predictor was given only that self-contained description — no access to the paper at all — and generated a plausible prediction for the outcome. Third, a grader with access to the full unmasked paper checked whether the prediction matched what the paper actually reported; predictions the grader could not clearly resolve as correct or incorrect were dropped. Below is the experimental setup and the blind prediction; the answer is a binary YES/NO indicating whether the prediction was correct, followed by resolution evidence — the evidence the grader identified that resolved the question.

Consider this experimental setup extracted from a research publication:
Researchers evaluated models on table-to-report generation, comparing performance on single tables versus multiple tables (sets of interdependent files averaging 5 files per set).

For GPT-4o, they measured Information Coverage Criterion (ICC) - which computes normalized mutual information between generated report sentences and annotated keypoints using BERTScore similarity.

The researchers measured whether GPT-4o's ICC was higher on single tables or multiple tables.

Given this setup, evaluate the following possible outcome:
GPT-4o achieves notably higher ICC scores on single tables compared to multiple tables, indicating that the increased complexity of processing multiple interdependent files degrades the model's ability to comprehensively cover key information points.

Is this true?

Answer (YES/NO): NO